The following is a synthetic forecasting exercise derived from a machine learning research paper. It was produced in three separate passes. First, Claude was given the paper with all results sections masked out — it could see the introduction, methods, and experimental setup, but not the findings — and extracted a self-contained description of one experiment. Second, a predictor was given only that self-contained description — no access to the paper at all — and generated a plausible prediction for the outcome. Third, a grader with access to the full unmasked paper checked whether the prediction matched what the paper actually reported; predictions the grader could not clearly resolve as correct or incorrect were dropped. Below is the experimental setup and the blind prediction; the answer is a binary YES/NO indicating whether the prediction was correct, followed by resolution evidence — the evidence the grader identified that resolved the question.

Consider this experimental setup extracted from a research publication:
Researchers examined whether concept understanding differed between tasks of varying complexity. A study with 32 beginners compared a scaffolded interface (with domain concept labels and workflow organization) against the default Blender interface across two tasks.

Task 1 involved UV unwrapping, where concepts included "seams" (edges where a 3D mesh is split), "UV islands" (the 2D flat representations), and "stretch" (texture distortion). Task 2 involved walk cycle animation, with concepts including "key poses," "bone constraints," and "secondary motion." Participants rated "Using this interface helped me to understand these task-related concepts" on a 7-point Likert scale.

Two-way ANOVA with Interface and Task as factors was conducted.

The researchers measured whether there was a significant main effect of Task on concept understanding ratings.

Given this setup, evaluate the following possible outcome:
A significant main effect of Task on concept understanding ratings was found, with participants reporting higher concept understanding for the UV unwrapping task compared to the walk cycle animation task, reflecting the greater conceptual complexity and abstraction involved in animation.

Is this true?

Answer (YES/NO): NO